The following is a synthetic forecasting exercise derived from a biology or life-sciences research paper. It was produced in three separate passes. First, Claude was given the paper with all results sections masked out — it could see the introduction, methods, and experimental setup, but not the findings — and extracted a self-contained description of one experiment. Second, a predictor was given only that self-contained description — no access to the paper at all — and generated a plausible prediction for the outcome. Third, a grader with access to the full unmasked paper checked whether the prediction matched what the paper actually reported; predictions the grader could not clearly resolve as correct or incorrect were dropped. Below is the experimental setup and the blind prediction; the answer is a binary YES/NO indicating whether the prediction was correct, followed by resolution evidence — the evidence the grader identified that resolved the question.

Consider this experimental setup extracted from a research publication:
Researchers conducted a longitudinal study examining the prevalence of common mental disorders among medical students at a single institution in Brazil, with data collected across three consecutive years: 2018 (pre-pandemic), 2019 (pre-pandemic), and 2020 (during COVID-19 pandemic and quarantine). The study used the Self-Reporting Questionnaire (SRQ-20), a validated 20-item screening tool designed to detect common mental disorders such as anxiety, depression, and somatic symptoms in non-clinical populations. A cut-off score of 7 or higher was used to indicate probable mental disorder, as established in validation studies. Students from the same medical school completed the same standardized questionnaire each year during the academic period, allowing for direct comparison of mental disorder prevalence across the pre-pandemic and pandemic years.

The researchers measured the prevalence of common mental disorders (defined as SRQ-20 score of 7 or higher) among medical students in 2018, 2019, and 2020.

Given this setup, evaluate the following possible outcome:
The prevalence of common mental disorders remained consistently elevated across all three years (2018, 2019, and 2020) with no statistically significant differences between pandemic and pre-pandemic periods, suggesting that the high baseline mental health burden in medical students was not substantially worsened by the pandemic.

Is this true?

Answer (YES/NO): YES